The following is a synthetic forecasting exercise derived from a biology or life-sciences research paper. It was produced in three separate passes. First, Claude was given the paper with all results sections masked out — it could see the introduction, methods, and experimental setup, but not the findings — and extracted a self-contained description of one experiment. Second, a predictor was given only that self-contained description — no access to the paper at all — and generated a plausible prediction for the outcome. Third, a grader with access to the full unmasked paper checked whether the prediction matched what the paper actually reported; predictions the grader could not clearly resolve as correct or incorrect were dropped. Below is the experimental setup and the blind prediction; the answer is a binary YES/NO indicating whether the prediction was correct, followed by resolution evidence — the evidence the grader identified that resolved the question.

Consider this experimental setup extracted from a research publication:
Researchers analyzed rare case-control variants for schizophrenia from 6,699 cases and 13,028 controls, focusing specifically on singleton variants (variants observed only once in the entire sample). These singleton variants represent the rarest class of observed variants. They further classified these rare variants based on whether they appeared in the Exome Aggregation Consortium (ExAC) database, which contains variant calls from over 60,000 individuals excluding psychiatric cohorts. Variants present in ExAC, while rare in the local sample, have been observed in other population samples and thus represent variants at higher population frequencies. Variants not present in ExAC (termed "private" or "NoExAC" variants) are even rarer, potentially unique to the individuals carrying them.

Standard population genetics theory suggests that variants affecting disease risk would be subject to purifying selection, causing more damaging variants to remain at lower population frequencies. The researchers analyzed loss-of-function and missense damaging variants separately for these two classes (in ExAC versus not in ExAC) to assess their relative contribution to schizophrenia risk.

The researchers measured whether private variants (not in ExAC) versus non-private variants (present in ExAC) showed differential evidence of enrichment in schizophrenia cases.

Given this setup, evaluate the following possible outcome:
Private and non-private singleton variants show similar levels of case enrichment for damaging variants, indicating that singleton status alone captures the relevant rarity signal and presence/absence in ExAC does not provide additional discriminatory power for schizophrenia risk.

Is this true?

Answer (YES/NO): NO